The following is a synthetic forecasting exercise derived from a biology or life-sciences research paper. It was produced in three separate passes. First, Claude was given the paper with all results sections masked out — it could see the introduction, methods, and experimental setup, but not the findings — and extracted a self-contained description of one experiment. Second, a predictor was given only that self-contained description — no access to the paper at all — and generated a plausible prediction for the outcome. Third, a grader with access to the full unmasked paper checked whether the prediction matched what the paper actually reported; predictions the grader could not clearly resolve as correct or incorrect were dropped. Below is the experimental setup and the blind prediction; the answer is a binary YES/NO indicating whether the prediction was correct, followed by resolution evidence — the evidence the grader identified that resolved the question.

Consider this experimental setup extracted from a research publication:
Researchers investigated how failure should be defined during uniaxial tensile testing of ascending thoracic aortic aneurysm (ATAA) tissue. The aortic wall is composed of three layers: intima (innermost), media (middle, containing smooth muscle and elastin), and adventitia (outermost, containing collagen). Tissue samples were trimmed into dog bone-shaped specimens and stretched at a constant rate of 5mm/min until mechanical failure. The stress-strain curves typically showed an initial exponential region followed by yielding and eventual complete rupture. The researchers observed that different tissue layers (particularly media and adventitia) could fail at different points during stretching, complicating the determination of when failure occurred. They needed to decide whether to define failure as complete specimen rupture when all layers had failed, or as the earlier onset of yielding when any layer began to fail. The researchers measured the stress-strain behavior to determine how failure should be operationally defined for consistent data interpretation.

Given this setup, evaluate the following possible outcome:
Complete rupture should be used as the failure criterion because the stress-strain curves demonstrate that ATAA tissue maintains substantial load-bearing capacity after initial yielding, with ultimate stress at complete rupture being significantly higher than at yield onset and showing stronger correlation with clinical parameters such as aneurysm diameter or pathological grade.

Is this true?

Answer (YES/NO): NO